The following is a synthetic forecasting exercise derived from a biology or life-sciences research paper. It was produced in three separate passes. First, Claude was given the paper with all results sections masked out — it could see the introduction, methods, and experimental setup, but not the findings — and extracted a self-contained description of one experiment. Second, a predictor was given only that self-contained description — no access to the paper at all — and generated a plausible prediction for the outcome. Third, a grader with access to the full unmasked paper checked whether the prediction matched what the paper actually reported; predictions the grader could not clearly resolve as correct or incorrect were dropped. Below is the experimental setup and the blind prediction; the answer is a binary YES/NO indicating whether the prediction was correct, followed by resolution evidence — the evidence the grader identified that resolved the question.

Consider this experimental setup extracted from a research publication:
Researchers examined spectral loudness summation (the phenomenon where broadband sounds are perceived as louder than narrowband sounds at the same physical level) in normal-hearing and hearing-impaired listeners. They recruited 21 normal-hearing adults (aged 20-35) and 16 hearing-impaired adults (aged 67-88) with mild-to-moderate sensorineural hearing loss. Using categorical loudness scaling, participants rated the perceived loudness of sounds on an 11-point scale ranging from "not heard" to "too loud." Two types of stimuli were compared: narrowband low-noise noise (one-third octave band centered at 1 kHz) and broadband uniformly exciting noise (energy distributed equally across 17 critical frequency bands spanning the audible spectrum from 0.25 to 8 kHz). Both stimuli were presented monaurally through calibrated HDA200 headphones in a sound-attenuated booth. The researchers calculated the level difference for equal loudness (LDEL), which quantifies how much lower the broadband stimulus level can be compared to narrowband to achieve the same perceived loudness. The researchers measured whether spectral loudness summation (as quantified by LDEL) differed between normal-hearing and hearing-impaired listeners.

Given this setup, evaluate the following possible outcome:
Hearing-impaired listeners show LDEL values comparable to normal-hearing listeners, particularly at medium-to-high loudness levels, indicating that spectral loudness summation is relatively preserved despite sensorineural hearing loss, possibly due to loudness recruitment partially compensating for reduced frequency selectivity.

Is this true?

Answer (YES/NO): NO